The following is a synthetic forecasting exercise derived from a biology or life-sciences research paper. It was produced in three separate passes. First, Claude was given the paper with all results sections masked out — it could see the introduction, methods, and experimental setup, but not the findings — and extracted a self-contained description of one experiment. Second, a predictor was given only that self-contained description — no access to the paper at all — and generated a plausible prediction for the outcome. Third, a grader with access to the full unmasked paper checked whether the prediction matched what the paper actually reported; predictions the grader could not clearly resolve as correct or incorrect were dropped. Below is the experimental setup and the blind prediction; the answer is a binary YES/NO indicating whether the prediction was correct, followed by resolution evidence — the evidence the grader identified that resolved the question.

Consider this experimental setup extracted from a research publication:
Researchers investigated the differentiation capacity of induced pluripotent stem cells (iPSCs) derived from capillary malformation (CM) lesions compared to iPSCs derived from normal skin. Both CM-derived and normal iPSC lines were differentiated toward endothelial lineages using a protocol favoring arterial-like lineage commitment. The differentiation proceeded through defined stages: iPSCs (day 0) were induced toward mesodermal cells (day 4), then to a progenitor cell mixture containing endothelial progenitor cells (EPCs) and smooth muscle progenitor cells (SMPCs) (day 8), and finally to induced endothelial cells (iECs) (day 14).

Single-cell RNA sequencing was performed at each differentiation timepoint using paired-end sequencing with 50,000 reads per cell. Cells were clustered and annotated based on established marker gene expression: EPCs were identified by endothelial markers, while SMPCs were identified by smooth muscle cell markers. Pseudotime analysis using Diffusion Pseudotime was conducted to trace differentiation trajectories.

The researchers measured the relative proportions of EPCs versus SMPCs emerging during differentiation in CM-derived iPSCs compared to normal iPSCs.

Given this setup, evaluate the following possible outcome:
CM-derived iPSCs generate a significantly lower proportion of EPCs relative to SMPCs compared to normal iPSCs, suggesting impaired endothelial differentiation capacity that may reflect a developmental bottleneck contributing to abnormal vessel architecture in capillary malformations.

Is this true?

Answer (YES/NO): YES